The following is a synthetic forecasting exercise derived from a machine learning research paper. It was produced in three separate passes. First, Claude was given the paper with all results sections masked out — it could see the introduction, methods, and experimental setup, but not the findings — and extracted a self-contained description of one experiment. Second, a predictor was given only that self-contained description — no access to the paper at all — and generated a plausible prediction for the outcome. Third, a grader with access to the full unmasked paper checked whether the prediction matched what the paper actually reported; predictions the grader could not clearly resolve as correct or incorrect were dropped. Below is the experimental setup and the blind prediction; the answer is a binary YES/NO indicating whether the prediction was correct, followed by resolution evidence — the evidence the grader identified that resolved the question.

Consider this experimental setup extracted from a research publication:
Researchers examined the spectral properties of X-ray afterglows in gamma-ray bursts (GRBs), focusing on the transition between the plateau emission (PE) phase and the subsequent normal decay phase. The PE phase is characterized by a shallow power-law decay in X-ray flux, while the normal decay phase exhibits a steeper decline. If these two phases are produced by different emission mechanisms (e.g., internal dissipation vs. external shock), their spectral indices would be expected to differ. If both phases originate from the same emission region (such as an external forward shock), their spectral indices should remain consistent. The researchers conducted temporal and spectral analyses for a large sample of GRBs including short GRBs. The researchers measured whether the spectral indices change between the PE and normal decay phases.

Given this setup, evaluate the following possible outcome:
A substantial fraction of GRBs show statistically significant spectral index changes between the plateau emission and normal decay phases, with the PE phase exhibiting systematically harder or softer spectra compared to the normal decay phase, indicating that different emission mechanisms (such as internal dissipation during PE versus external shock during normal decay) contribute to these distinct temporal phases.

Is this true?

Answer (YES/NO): NO